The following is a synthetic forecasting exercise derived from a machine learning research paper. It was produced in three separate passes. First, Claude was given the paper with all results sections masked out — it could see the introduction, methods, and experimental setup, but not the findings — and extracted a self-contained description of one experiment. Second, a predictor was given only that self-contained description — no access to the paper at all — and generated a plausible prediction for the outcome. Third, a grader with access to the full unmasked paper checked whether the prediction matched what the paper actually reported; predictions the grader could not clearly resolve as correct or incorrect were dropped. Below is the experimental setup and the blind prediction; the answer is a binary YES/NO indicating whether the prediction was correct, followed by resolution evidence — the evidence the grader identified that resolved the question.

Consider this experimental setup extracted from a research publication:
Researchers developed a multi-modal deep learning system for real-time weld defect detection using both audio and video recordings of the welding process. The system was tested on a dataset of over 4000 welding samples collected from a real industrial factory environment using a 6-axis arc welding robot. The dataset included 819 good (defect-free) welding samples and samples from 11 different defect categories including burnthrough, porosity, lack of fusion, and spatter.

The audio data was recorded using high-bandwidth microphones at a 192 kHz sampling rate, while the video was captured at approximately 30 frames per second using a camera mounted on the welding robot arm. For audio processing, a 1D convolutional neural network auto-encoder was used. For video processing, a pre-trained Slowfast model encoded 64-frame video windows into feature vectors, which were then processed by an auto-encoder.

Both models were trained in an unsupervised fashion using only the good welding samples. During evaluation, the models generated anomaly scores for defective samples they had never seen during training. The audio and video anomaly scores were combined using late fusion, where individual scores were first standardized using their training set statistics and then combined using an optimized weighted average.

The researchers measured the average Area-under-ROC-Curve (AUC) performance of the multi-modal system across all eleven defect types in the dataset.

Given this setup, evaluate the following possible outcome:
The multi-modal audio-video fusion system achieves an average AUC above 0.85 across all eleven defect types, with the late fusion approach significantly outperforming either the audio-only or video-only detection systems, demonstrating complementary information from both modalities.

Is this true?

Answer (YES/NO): NO